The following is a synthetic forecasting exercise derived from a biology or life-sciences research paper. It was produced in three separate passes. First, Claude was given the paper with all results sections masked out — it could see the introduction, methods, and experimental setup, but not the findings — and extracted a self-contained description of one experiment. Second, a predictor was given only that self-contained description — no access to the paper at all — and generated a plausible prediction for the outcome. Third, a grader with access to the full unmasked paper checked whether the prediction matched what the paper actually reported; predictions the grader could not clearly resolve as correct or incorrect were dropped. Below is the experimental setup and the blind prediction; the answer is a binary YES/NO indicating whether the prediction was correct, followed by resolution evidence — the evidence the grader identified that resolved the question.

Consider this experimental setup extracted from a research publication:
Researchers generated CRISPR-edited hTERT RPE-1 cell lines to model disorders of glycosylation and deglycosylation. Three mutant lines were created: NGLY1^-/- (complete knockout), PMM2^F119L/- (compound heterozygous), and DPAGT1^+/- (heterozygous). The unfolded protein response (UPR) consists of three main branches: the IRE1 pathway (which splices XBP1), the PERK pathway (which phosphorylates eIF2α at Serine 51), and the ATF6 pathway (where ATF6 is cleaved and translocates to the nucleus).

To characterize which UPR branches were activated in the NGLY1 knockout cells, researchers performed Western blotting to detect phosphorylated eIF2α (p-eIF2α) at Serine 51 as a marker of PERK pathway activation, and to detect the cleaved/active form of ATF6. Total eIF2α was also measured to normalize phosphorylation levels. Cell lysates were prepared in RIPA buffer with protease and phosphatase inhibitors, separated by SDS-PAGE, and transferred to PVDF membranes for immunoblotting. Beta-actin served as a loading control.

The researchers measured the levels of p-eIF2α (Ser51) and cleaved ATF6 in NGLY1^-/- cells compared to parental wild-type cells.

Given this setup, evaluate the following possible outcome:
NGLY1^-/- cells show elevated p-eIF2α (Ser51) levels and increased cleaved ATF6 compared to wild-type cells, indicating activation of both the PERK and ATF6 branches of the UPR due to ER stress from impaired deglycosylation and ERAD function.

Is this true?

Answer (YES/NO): YES